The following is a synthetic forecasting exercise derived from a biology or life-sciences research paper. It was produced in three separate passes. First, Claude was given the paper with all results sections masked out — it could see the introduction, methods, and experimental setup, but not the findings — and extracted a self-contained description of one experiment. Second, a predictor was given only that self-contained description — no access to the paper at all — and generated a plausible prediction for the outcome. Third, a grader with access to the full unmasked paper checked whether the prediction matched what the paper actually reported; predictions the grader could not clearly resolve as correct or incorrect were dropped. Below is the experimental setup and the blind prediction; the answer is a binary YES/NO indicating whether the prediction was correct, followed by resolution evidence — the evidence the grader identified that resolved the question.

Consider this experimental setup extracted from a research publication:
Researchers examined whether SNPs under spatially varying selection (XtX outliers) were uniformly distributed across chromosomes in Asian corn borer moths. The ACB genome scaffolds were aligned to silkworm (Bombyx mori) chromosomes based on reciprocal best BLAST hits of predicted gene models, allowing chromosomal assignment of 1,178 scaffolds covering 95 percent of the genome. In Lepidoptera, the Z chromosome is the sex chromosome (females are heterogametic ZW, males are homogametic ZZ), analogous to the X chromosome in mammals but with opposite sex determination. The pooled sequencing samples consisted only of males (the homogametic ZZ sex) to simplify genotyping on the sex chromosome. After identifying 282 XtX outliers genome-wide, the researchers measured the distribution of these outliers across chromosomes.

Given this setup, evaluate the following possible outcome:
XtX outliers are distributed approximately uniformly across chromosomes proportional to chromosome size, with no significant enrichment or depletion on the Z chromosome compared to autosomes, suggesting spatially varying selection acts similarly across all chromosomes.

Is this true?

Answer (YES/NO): NO